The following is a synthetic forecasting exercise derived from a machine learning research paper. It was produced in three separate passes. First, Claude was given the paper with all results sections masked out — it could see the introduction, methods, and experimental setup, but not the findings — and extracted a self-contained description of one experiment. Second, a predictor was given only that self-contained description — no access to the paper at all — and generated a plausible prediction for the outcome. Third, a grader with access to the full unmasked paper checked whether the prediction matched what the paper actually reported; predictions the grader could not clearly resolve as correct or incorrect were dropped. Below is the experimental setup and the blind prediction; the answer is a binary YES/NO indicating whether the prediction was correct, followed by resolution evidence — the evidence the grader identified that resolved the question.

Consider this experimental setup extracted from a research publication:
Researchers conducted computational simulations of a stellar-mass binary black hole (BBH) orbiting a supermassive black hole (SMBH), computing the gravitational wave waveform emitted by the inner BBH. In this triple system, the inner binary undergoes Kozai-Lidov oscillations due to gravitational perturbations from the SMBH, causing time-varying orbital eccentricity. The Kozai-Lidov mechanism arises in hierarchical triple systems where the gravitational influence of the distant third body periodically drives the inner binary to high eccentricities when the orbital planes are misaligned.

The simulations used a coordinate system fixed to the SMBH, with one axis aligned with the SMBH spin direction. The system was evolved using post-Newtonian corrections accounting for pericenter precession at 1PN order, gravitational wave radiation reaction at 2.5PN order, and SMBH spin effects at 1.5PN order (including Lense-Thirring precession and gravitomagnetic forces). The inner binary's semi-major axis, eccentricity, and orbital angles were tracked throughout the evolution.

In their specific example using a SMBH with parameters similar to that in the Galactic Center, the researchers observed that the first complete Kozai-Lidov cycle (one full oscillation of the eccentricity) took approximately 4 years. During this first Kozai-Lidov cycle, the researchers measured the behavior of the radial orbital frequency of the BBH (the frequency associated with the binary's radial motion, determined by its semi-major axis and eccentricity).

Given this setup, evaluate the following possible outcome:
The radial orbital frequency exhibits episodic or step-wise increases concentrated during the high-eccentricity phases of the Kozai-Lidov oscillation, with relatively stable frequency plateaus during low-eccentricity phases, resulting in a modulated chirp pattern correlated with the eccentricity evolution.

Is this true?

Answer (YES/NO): NO